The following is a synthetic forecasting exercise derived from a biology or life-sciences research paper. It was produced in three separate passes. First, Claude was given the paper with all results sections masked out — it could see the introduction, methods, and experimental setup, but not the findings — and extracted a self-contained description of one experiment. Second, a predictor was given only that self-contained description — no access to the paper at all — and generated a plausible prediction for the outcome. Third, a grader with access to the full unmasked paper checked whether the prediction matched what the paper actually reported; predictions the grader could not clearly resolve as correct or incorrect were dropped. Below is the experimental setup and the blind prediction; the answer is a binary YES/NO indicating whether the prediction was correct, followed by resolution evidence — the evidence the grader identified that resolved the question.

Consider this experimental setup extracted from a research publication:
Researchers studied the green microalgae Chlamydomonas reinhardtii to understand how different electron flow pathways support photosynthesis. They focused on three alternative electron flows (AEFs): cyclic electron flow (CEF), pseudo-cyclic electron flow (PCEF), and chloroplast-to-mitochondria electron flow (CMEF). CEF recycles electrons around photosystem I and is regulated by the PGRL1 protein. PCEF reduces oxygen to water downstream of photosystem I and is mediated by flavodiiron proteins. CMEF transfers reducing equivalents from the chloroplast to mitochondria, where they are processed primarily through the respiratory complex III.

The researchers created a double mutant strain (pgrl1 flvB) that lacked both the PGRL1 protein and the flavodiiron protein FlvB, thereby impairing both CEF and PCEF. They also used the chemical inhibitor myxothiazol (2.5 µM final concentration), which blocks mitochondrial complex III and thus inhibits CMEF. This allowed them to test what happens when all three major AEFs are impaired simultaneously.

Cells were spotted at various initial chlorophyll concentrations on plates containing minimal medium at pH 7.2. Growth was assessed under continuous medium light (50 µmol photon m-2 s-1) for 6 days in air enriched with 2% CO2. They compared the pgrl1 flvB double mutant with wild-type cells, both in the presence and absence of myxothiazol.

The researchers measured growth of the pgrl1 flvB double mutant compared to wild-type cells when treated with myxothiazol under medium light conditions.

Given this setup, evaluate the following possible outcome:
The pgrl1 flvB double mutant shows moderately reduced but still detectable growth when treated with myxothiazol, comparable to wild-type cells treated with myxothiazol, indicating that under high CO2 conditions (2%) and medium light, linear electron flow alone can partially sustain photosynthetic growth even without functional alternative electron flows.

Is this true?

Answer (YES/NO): NO